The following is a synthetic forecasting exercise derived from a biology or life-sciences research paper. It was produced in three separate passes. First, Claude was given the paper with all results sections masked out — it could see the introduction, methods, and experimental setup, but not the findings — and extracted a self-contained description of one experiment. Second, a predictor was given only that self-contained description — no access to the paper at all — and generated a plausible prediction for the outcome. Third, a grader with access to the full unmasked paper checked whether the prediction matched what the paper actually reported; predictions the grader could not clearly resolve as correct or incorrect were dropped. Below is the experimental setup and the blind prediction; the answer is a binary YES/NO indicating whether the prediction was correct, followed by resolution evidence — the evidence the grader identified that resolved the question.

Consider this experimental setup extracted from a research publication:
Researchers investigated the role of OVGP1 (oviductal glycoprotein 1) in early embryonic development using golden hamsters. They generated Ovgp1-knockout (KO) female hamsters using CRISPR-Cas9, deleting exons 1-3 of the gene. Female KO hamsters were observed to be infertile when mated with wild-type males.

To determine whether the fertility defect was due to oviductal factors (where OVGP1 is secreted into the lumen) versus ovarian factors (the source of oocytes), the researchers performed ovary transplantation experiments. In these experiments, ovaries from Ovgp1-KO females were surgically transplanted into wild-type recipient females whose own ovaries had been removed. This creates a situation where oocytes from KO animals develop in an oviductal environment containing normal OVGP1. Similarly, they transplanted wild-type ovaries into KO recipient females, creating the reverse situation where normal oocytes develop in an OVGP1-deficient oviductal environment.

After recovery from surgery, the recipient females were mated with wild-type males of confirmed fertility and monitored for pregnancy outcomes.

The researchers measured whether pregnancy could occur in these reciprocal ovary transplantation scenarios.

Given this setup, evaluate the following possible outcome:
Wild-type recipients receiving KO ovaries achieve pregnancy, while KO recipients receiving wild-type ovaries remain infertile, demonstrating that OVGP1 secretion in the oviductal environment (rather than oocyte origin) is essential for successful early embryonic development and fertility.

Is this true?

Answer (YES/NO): YES